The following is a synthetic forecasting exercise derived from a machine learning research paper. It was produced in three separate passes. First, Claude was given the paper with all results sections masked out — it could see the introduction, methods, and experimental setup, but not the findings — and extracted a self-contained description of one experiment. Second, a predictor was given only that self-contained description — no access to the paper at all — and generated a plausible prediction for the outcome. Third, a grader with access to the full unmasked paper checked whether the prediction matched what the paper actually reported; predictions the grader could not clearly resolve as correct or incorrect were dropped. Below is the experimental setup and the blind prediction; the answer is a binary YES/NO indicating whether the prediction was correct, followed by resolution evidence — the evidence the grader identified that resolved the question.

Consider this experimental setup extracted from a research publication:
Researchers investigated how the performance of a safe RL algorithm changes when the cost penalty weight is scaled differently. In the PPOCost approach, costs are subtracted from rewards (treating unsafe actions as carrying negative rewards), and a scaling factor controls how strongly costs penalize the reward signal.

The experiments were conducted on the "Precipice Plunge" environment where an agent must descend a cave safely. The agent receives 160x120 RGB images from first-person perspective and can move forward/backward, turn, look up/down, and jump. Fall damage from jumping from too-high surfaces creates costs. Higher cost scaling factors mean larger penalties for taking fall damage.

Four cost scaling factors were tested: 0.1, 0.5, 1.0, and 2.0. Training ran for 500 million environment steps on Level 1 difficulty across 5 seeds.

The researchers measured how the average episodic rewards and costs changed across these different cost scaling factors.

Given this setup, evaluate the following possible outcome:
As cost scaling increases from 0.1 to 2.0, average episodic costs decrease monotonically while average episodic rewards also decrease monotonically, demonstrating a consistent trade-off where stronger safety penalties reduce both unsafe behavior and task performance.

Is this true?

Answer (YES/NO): NO